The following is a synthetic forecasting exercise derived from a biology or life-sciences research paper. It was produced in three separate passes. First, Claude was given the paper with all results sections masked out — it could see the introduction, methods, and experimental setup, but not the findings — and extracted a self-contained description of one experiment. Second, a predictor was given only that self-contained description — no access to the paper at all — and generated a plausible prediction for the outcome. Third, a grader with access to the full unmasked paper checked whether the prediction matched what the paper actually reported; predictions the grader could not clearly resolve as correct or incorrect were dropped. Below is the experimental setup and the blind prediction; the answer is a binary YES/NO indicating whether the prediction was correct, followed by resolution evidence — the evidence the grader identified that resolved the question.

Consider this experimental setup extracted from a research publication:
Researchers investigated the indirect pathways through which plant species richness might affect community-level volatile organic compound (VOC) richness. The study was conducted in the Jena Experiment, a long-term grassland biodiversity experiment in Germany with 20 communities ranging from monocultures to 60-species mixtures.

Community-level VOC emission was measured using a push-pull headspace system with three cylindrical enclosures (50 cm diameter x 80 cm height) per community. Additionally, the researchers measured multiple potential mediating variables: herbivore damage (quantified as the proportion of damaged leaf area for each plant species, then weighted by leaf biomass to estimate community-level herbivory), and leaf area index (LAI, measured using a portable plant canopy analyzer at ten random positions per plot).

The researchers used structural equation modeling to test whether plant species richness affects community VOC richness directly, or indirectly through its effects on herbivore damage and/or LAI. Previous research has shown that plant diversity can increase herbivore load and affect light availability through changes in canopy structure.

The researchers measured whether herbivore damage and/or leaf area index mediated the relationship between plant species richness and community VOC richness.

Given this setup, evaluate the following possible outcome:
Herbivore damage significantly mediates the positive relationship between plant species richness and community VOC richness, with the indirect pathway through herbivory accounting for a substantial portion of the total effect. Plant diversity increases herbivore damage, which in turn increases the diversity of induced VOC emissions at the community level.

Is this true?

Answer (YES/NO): NO